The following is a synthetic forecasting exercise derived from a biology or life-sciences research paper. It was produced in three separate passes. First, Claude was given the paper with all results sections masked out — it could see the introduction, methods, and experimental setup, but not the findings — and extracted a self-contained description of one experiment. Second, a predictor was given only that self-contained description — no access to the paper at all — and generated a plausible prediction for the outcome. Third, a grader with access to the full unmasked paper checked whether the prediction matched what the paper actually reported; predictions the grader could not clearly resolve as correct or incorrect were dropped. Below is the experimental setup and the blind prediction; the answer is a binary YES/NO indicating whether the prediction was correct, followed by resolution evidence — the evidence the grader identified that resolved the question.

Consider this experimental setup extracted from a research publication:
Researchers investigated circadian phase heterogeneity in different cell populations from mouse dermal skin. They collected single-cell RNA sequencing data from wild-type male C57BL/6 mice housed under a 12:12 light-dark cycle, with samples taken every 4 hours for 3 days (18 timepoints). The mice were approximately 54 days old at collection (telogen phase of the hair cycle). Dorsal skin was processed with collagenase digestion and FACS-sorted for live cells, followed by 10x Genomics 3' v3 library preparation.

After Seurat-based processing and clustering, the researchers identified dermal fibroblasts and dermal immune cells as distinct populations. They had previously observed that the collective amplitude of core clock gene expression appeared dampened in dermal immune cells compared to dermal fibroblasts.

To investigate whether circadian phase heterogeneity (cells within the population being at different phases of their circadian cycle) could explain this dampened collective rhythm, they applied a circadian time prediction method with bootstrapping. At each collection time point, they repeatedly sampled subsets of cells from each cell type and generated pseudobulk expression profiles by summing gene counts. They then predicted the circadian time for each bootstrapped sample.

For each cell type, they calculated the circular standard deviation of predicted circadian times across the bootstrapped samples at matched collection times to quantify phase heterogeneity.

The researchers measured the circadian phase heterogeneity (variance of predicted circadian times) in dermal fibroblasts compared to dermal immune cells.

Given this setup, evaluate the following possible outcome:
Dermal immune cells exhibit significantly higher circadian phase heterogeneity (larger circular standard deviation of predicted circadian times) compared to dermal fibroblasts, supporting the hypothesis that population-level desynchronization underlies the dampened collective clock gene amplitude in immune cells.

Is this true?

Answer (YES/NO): YES